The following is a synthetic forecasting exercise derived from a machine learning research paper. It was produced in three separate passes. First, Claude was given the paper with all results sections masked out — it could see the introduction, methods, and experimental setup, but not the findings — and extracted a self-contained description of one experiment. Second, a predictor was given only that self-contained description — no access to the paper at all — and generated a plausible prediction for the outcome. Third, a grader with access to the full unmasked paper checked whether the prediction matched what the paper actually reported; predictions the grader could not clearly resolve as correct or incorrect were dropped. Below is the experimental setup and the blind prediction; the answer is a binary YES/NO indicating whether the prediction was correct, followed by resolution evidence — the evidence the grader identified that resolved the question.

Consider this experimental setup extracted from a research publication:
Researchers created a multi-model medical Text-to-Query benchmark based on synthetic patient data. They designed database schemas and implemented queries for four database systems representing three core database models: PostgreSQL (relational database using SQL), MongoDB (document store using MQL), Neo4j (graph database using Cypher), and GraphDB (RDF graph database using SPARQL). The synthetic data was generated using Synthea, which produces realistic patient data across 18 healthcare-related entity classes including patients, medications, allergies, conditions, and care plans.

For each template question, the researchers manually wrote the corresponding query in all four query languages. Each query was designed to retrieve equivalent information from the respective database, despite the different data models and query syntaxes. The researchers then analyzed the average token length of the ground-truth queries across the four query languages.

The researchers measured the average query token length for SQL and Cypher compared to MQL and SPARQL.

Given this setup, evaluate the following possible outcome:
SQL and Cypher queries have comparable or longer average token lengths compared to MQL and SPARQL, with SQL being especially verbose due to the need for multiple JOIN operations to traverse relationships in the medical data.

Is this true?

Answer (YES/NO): NO